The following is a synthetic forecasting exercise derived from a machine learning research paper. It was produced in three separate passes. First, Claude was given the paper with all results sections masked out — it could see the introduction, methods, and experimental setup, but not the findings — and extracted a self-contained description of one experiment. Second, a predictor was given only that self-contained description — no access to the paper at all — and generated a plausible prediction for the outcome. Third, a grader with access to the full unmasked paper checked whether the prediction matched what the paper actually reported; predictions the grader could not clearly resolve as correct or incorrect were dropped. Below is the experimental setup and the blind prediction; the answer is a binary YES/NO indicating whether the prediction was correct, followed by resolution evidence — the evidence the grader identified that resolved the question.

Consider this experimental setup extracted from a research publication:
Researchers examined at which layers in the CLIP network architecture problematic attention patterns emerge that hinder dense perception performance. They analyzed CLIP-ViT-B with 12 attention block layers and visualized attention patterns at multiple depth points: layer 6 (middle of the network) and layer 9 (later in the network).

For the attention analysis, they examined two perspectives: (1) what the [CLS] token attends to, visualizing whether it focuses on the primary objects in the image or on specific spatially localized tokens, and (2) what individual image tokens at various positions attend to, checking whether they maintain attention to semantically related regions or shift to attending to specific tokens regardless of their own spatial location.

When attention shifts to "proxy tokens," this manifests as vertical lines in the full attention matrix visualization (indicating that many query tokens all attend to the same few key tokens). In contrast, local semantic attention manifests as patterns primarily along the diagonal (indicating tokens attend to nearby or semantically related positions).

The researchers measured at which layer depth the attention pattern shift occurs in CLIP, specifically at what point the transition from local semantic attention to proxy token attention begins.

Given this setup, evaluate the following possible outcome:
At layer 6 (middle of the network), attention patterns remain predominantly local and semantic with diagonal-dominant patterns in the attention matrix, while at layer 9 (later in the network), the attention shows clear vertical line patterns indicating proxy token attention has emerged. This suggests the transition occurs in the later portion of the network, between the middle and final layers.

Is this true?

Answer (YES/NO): YES